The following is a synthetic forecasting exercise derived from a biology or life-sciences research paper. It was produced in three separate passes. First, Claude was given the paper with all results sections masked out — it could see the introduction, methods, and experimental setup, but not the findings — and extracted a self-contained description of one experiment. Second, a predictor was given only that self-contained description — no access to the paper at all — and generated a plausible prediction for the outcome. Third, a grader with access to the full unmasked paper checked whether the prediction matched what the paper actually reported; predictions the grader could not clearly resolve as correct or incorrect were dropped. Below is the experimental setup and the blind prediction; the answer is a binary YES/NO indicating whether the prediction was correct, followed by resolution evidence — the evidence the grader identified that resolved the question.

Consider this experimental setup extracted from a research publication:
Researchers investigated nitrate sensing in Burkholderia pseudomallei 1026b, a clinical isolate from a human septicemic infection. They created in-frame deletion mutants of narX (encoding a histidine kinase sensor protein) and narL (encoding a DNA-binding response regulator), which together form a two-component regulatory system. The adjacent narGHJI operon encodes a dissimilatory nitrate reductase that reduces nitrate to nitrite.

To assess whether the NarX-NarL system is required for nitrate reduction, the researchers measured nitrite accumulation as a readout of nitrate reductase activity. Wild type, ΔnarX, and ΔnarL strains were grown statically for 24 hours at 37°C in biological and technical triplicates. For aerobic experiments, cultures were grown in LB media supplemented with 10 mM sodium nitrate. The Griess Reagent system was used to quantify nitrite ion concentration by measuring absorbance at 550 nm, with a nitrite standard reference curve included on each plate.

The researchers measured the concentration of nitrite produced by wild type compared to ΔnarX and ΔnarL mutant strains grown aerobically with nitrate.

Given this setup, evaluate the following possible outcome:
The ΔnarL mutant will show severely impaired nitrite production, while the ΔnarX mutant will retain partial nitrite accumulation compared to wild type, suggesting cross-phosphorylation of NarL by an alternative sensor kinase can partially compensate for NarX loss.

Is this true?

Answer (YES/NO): NO